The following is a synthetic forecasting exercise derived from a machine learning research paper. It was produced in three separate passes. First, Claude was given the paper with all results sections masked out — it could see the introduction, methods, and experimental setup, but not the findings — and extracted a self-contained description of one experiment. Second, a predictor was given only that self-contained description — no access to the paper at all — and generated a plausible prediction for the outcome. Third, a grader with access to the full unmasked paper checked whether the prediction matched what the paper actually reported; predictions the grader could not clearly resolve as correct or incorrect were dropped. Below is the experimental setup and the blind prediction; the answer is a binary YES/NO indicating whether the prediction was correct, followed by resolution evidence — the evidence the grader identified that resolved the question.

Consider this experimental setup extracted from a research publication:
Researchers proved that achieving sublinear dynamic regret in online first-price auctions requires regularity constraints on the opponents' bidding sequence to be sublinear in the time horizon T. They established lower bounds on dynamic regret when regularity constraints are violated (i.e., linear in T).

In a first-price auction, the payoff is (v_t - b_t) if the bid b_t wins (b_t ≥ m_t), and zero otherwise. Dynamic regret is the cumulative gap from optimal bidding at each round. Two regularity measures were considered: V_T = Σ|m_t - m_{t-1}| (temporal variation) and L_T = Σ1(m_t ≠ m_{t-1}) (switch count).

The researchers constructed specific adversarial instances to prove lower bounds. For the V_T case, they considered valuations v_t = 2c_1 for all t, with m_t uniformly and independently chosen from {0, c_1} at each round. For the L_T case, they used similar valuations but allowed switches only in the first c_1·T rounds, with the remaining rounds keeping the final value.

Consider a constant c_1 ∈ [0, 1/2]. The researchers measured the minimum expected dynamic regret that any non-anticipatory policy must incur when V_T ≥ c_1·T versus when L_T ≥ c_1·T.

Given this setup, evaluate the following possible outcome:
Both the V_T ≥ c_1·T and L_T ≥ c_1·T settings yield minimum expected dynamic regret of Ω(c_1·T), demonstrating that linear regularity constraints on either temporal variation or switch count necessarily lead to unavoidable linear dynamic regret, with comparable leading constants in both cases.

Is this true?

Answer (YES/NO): NO